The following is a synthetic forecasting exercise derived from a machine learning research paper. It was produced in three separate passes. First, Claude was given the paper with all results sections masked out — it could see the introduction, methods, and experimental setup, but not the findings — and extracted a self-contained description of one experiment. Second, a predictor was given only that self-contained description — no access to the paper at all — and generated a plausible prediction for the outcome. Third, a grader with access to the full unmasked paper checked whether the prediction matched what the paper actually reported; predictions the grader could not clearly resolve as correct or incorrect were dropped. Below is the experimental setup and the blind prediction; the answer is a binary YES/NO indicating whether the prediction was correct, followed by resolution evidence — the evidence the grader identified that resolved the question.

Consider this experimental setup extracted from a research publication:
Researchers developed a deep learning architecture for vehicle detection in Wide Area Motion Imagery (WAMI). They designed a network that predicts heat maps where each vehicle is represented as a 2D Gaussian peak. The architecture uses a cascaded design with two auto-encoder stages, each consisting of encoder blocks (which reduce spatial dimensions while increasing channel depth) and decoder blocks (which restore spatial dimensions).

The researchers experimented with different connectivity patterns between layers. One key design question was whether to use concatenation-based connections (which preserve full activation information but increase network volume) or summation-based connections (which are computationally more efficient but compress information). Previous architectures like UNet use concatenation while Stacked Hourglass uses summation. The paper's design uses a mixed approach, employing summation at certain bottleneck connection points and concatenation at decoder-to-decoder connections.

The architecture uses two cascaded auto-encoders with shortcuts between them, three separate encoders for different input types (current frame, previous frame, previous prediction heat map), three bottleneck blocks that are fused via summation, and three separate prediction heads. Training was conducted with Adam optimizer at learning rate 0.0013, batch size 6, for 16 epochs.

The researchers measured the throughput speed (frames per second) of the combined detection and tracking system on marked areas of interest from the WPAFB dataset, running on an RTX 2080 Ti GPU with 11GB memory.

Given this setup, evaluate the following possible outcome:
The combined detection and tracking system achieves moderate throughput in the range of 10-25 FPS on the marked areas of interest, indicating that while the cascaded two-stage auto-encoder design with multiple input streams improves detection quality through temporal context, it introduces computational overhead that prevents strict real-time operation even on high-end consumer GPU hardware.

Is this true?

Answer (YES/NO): NO